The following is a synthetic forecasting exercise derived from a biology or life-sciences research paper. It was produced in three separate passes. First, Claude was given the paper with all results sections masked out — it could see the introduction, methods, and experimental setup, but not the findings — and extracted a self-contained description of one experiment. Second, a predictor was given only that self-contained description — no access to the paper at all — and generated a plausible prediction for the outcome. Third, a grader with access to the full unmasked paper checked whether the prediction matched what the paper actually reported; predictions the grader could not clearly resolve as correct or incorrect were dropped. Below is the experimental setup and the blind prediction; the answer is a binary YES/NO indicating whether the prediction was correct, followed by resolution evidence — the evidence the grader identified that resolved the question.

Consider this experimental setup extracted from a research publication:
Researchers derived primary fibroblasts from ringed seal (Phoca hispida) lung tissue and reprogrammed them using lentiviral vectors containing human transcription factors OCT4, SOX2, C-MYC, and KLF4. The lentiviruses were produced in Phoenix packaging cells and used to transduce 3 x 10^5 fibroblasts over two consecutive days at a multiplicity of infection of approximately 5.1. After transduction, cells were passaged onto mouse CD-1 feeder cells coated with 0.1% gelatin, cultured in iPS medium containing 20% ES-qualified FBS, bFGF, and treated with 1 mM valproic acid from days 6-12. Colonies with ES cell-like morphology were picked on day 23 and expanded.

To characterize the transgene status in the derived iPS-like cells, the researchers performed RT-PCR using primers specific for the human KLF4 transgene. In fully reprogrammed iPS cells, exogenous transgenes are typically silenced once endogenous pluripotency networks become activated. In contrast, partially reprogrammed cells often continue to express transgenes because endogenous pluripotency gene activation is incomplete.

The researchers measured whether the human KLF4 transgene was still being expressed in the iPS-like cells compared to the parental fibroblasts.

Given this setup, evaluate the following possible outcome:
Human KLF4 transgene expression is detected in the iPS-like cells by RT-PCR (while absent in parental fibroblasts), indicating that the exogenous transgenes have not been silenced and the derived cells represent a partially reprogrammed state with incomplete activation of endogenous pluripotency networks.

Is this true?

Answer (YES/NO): NO